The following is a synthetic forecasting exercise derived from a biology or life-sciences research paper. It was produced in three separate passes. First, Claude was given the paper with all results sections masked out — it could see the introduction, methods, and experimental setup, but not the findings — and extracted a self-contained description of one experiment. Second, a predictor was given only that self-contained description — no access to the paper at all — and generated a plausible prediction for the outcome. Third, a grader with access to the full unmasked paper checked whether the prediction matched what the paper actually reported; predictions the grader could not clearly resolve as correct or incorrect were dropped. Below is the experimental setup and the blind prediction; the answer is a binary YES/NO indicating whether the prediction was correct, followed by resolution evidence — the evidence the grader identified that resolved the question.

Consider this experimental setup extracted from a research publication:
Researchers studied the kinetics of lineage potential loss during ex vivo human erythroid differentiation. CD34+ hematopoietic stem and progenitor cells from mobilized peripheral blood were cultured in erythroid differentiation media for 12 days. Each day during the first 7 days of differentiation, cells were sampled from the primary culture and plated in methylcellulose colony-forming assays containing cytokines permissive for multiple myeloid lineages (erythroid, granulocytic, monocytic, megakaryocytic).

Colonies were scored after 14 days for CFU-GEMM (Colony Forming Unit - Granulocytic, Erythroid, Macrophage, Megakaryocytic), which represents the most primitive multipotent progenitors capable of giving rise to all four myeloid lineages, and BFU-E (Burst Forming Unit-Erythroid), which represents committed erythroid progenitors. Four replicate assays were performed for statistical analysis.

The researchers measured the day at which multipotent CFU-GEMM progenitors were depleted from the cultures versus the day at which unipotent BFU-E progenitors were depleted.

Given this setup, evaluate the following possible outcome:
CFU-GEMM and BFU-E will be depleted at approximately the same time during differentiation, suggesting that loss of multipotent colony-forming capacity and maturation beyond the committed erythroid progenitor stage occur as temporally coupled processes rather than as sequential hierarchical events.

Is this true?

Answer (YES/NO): NO